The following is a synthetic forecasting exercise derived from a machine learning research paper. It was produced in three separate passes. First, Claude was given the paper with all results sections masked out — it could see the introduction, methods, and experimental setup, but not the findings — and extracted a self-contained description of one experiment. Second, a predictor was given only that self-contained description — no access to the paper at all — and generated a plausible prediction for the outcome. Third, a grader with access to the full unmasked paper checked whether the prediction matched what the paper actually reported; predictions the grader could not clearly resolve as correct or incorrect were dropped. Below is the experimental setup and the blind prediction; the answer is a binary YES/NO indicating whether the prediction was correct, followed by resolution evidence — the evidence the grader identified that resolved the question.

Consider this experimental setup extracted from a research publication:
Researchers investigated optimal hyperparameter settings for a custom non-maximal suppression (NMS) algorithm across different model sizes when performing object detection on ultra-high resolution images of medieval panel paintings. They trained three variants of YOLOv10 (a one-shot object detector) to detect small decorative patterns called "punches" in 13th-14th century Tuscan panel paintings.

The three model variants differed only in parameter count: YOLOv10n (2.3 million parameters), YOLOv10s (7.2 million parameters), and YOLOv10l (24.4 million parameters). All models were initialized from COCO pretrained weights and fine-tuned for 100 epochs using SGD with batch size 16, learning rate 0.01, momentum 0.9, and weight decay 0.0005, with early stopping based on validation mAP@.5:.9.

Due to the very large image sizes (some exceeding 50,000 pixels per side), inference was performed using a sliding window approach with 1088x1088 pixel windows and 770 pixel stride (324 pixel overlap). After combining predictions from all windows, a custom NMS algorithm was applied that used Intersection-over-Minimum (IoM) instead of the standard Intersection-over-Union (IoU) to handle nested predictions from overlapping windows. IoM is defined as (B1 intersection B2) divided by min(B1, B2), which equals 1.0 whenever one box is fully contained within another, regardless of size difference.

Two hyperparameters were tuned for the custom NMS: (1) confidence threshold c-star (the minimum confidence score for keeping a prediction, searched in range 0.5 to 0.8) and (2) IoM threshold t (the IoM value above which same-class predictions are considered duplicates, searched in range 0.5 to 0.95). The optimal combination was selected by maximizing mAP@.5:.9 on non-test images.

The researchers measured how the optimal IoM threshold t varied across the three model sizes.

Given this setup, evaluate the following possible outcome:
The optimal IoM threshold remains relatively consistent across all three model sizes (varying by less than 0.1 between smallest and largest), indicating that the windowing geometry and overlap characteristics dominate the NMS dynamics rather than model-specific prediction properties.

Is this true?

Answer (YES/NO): NO